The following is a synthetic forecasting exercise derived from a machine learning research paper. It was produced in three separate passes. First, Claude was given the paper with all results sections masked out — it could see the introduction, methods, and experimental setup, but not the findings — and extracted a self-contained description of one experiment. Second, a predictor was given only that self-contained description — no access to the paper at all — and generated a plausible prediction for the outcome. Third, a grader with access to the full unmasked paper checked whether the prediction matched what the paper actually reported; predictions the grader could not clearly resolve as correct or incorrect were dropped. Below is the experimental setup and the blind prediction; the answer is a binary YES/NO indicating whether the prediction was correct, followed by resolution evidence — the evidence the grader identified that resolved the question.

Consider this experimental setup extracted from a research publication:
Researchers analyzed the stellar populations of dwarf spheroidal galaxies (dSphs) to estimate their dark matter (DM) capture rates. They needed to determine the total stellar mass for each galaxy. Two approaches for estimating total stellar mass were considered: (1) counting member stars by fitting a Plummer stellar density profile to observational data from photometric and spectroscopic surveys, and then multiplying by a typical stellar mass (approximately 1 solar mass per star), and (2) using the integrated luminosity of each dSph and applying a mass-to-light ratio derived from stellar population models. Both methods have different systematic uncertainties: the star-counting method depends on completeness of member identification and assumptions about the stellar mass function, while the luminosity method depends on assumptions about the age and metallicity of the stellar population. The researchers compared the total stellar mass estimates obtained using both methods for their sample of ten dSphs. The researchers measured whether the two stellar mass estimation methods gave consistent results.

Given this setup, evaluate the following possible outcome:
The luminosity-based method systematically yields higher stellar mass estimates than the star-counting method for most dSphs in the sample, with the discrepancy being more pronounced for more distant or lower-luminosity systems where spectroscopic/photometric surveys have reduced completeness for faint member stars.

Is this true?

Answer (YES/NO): NO